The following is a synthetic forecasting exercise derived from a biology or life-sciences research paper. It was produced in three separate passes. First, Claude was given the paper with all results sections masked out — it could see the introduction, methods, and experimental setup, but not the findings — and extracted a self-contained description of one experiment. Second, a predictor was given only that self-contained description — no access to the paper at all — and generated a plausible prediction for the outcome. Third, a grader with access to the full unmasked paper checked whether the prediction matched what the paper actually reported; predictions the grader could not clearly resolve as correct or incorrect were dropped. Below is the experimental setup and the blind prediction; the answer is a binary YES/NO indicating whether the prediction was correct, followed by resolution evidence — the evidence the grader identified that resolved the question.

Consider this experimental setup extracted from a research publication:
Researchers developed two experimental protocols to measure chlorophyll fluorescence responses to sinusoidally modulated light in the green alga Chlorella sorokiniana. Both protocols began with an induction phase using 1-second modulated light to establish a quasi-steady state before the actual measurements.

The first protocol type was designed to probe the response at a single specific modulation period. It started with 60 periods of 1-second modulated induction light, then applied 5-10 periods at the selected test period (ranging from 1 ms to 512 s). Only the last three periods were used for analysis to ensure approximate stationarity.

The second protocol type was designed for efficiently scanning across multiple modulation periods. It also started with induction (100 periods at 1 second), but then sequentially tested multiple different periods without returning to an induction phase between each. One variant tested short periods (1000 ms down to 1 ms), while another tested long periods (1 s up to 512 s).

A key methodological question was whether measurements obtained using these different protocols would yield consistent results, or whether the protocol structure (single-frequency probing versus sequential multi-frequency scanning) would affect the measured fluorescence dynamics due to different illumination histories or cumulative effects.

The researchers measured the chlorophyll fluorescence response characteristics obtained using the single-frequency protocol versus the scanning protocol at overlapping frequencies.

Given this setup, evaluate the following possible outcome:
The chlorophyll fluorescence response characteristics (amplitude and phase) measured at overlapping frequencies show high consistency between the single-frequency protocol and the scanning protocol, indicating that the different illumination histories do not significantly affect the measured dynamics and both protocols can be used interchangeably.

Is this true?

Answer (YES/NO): YES